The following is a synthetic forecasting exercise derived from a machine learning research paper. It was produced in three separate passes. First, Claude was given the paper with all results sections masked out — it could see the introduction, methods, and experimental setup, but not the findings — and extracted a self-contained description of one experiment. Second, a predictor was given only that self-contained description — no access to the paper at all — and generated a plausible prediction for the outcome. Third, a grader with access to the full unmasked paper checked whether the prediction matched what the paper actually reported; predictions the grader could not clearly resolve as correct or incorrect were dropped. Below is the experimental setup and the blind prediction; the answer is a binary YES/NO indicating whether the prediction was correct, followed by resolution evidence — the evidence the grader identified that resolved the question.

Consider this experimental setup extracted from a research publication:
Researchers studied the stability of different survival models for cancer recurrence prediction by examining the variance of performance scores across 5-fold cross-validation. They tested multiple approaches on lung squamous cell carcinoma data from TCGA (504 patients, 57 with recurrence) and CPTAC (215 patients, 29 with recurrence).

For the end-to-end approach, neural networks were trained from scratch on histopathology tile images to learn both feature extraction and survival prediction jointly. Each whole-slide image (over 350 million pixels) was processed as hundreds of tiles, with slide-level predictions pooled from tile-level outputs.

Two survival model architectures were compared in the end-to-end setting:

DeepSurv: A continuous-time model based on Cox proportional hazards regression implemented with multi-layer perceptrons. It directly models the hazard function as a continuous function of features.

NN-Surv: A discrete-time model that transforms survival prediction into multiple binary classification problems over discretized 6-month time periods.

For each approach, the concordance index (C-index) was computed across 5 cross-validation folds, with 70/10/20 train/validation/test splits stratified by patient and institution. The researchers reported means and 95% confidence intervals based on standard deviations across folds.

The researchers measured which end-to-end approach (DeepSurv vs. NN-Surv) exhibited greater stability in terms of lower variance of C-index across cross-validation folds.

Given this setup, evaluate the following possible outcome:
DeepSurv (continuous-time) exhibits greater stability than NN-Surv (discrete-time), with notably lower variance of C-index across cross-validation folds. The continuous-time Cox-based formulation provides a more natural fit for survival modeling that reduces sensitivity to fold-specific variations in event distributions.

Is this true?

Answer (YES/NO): NO